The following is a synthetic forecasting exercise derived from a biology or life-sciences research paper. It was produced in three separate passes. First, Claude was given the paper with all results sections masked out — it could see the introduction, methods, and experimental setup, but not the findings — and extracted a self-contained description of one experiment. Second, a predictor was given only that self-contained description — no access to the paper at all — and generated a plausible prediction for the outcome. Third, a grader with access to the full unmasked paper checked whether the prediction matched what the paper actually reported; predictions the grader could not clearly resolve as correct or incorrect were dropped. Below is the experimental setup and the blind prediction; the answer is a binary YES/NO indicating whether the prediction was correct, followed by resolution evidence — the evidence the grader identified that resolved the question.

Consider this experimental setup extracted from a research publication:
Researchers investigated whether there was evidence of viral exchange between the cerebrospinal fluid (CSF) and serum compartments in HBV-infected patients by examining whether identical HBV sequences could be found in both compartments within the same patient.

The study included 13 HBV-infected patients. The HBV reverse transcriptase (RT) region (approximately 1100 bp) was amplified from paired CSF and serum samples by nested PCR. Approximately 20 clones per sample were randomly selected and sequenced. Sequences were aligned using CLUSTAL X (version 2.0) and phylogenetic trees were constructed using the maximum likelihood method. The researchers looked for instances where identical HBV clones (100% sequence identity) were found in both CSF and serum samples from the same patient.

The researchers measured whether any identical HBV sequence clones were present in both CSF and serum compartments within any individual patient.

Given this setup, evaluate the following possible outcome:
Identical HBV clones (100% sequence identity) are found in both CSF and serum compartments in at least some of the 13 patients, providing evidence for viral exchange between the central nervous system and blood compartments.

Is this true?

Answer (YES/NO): YES